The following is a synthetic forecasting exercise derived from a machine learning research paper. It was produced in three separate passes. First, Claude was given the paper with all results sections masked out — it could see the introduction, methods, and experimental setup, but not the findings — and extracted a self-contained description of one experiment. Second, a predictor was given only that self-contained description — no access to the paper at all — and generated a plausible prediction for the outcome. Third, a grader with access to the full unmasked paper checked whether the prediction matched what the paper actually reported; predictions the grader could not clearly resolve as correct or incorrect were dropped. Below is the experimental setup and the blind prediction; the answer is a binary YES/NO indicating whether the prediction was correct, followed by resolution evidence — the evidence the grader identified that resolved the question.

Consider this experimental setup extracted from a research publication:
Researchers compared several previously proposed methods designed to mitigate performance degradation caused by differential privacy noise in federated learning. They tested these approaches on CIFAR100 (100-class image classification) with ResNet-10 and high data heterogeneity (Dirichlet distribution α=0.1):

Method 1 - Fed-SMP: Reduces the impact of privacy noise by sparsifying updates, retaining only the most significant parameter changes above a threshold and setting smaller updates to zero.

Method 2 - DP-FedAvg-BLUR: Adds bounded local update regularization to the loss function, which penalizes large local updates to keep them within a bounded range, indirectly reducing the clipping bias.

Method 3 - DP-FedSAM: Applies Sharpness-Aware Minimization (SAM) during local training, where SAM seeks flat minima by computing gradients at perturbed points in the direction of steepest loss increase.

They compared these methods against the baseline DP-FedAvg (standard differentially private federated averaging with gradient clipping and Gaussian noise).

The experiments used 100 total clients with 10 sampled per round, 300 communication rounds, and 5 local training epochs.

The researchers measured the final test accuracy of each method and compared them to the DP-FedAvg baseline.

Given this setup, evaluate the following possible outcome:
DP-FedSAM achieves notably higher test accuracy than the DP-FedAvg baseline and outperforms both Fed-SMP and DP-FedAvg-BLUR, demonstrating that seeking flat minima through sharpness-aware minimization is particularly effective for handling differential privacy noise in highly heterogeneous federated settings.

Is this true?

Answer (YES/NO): NO